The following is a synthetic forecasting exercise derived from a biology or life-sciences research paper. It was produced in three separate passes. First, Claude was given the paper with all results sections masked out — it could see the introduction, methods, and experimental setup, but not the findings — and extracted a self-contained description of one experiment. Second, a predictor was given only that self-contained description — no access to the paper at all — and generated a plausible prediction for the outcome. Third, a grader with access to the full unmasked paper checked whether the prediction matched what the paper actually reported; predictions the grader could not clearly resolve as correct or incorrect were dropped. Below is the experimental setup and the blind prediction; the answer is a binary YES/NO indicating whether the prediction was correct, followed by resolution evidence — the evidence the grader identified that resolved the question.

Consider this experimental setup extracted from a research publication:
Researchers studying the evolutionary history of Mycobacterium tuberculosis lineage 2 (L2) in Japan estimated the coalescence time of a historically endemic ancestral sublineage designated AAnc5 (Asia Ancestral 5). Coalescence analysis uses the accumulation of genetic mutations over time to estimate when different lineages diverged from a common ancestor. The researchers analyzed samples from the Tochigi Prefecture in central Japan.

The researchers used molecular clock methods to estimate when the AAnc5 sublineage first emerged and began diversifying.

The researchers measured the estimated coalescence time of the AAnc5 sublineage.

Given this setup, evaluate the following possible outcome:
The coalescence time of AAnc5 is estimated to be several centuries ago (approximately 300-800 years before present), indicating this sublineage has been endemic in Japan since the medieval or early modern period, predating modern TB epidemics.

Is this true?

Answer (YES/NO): YES